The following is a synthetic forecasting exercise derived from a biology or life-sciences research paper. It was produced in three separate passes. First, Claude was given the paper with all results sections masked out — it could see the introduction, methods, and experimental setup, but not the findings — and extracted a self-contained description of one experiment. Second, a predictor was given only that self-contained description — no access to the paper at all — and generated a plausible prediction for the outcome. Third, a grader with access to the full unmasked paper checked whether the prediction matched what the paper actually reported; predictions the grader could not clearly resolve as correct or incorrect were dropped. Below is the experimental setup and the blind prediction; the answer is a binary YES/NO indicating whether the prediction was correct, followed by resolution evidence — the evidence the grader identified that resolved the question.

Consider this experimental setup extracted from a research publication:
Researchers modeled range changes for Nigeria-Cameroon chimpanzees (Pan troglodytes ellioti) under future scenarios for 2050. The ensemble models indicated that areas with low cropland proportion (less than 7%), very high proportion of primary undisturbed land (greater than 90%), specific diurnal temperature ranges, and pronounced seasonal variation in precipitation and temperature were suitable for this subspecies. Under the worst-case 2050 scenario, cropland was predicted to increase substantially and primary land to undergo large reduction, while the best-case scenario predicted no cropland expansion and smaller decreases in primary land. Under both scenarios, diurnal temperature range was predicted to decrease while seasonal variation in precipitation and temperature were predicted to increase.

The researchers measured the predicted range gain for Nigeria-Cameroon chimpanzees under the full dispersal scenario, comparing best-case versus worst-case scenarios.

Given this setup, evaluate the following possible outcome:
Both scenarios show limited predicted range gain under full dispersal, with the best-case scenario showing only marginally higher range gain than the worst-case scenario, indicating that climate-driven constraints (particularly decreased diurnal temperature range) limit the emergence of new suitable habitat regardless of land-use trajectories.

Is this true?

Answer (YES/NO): NO